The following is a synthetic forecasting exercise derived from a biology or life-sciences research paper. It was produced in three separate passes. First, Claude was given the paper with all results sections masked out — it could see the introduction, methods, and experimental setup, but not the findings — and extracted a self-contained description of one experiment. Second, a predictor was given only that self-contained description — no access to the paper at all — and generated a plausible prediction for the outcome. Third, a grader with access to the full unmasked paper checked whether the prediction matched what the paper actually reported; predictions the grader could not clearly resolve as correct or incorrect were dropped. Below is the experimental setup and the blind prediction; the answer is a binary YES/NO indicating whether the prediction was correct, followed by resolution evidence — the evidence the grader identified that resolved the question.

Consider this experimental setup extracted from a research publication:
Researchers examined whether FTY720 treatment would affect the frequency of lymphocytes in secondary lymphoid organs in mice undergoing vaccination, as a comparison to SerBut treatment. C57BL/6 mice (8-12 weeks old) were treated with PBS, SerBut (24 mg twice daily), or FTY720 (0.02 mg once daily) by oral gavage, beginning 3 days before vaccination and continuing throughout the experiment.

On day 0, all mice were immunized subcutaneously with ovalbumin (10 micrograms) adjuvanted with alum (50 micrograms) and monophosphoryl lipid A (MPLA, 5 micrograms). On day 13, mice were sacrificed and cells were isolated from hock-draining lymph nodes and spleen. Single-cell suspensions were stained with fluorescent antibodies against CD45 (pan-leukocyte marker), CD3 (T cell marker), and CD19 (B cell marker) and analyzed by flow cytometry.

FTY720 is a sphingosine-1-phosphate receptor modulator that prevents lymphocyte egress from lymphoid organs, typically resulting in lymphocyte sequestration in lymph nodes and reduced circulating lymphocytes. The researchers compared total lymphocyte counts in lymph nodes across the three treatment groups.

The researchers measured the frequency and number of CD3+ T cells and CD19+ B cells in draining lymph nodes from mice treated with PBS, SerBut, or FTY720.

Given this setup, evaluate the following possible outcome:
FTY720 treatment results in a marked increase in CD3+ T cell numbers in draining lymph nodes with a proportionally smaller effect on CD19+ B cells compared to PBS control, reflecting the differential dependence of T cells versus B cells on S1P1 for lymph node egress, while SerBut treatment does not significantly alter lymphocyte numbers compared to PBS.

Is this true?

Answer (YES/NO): NO